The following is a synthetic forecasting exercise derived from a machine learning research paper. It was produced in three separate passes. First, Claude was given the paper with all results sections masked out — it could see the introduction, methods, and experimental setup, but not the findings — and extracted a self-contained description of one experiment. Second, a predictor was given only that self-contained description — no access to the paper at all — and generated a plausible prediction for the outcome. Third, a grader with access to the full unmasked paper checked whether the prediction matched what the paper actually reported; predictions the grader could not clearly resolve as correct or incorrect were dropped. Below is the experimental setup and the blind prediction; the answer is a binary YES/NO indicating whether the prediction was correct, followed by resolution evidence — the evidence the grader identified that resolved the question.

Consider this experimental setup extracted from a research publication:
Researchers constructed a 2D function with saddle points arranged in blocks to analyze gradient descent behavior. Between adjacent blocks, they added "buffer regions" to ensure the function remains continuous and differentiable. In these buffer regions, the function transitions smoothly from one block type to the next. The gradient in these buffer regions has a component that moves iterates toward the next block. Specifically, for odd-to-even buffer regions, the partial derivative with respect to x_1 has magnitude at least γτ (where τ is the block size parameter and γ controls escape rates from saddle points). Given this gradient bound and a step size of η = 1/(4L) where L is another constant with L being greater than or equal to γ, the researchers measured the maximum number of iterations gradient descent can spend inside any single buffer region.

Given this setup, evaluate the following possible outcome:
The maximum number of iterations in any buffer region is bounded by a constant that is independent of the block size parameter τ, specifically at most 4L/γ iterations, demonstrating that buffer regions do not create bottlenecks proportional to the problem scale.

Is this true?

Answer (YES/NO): YES